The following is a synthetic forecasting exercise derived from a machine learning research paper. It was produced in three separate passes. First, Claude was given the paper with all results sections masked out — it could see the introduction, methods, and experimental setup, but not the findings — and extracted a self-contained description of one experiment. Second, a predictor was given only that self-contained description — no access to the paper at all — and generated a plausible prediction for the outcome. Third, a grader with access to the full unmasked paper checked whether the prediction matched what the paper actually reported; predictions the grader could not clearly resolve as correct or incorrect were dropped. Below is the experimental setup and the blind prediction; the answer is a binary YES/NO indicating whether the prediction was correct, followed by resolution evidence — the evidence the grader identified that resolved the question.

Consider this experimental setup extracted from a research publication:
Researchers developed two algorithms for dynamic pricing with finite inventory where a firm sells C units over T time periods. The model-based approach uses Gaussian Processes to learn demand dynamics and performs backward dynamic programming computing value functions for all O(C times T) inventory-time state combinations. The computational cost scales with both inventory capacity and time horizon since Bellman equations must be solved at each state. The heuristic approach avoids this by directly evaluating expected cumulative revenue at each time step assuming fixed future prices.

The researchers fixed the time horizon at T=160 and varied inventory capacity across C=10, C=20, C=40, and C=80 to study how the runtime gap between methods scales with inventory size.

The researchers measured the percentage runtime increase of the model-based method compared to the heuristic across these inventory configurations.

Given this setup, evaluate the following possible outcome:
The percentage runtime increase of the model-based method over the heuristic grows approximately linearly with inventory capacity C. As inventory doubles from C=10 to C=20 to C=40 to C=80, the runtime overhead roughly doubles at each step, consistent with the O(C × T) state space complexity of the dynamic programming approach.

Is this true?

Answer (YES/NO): NO